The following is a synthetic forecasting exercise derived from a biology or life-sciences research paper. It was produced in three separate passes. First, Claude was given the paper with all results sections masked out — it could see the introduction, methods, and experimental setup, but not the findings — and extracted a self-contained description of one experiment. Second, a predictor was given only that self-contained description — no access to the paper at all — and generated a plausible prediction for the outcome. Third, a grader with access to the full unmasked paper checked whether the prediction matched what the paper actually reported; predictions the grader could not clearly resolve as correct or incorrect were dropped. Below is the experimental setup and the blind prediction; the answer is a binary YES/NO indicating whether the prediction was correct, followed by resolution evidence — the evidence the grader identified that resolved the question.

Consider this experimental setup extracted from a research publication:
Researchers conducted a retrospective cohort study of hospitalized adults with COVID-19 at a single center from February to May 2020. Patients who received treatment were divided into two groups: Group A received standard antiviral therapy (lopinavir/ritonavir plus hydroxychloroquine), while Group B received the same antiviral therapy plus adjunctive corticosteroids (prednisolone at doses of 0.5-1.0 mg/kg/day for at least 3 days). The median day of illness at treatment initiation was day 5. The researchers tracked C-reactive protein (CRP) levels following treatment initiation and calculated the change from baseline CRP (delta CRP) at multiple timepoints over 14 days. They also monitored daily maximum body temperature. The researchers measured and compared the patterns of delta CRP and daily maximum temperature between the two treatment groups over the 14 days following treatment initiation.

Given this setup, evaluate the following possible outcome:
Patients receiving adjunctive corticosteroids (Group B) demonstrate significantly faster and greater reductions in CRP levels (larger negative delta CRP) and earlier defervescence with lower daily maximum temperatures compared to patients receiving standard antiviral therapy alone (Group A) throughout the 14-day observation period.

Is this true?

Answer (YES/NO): NO